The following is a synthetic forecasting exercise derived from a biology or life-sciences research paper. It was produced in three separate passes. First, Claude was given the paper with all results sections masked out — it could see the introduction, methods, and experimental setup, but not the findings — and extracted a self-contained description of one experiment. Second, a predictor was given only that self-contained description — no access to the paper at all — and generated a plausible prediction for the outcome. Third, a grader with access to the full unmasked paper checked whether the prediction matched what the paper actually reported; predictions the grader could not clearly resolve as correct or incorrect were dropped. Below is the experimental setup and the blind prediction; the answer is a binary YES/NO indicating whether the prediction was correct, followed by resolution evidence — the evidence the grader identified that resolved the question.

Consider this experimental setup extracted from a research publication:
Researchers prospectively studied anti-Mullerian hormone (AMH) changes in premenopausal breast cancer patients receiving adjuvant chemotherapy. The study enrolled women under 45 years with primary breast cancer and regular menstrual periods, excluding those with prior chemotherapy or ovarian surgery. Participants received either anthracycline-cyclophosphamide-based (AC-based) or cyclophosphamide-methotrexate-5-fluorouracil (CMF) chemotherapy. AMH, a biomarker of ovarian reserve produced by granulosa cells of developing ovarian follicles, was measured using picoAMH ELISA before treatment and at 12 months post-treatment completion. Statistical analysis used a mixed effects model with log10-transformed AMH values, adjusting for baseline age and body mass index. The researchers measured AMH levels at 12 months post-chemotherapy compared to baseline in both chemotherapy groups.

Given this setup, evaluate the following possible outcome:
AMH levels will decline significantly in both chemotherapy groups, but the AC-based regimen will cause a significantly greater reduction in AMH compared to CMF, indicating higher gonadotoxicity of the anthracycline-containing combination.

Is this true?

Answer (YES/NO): NO